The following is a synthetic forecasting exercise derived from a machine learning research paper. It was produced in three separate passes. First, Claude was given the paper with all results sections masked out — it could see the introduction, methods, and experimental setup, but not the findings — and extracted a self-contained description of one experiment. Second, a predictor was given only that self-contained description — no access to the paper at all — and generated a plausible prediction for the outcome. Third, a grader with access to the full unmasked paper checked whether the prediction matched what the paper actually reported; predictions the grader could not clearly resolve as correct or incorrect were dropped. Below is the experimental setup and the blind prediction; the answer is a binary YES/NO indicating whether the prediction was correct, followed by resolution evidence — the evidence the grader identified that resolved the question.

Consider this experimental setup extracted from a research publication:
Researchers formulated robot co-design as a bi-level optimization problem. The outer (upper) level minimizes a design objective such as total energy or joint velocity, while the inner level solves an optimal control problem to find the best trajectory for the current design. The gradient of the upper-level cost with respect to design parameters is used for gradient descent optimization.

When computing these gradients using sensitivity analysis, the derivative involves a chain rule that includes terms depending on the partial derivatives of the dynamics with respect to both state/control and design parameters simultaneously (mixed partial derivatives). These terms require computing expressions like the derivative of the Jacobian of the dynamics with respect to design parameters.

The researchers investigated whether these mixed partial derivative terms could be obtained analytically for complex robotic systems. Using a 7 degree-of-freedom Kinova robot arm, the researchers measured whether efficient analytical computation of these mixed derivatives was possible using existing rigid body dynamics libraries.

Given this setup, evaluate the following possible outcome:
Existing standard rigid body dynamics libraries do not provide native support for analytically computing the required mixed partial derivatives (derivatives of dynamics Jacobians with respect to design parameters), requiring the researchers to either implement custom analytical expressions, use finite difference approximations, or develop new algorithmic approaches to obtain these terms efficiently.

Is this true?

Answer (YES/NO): YES